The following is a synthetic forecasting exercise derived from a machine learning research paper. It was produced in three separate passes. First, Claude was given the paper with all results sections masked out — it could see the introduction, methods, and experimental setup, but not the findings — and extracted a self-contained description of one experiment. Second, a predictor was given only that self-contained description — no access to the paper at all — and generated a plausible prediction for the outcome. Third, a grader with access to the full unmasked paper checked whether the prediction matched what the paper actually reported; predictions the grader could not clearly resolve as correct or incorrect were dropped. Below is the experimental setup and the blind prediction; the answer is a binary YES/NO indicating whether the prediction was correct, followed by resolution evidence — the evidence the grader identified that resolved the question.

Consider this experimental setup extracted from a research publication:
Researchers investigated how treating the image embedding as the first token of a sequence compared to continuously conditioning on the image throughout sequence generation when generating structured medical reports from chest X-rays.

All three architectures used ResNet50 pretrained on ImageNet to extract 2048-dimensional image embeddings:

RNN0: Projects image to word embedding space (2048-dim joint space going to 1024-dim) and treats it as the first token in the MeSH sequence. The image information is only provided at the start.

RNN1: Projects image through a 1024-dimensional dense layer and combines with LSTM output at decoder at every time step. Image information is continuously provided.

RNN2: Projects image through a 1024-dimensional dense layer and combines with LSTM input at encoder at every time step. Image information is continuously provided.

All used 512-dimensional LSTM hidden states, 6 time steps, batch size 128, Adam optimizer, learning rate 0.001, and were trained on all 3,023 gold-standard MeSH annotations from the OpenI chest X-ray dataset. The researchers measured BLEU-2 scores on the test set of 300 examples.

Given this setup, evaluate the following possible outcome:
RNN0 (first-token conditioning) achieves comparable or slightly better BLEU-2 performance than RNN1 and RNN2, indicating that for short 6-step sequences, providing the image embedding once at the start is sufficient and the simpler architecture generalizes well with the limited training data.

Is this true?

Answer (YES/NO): NO